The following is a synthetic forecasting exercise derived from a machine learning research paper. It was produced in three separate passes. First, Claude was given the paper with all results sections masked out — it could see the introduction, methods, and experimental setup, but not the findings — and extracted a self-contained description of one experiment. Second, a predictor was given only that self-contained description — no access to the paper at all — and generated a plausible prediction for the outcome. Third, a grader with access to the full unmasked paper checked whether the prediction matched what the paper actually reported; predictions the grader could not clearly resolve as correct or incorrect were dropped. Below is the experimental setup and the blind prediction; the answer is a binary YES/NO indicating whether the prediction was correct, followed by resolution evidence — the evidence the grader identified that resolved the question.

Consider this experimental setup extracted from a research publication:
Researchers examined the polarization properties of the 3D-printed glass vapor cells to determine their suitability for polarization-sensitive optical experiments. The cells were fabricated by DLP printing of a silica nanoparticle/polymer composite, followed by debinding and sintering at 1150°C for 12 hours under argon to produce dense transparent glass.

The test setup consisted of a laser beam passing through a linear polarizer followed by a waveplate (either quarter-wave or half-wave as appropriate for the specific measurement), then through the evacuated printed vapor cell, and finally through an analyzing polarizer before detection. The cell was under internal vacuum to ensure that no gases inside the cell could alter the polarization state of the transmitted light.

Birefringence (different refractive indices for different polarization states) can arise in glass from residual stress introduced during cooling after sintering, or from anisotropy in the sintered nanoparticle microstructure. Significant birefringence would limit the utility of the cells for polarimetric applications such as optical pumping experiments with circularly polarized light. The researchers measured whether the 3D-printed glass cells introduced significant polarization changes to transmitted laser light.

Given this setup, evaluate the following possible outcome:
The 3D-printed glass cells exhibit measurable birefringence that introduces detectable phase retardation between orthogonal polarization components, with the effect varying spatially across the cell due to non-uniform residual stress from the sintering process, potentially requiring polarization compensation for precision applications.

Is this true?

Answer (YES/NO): NO